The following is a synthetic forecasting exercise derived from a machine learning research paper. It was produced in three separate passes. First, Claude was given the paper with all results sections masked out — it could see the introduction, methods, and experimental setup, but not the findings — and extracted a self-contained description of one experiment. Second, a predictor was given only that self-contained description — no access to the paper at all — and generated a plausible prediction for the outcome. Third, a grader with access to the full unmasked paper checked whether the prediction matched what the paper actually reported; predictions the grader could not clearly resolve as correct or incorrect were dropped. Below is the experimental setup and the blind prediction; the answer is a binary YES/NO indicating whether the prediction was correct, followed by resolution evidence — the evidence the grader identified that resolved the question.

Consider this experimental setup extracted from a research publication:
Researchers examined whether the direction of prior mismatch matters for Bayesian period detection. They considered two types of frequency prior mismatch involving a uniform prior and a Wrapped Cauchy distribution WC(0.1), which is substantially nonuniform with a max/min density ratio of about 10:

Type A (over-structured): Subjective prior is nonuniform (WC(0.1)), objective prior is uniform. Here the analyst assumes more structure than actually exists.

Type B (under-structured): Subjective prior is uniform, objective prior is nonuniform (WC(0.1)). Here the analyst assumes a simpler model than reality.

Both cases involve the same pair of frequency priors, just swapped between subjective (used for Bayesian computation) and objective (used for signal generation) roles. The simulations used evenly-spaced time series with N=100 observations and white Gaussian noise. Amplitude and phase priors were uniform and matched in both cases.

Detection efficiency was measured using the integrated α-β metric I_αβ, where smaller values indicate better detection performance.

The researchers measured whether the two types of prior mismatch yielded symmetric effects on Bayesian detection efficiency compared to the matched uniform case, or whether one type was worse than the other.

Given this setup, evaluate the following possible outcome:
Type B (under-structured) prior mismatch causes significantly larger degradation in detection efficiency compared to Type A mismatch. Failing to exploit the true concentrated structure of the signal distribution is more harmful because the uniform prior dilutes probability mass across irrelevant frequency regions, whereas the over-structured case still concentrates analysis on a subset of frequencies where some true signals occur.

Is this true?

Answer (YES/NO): NO